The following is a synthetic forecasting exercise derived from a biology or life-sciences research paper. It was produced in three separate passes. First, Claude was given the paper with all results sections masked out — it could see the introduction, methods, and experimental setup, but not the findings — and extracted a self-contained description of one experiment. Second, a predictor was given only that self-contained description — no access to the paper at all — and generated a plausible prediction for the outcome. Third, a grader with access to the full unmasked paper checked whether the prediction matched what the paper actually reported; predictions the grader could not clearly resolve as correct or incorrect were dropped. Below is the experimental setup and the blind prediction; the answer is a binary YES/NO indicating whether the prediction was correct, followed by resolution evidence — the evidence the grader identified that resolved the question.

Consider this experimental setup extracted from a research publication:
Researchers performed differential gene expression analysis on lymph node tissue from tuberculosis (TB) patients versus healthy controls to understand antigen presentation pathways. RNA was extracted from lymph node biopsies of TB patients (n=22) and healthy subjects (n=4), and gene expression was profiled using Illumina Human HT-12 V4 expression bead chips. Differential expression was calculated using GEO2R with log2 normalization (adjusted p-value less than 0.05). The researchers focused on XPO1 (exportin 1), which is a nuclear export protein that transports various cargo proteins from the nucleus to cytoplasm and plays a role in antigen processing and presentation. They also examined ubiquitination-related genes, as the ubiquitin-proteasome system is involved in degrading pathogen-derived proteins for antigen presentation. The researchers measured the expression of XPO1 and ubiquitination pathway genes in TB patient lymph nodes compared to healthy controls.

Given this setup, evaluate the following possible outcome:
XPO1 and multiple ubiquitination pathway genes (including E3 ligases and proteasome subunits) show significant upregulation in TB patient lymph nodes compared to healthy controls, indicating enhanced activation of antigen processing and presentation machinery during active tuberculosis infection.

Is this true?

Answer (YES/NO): NO